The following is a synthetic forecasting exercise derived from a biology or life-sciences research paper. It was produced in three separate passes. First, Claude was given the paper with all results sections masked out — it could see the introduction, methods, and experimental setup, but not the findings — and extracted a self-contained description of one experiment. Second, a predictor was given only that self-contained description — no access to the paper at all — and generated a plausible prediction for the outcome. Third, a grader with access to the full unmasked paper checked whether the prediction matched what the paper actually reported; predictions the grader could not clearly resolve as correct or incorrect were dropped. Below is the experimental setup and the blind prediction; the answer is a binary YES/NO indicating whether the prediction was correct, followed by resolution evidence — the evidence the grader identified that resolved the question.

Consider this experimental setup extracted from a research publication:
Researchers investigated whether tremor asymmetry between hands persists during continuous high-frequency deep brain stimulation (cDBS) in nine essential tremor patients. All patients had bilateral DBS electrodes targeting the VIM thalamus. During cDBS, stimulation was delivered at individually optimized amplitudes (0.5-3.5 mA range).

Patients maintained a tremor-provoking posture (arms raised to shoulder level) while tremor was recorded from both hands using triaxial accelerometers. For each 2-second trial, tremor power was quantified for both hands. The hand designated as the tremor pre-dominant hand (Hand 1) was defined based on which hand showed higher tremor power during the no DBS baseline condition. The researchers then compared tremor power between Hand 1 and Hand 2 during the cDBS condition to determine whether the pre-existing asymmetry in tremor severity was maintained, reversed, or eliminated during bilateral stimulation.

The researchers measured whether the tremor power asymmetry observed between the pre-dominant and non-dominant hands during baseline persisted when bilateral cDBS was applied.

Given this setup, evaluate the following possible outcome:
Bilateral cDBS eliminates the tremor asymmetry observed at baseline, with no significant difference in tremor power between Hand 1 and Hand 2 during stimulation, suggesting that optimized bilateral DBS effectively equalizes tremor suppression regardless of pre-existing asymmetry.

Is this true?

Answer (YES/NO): YES